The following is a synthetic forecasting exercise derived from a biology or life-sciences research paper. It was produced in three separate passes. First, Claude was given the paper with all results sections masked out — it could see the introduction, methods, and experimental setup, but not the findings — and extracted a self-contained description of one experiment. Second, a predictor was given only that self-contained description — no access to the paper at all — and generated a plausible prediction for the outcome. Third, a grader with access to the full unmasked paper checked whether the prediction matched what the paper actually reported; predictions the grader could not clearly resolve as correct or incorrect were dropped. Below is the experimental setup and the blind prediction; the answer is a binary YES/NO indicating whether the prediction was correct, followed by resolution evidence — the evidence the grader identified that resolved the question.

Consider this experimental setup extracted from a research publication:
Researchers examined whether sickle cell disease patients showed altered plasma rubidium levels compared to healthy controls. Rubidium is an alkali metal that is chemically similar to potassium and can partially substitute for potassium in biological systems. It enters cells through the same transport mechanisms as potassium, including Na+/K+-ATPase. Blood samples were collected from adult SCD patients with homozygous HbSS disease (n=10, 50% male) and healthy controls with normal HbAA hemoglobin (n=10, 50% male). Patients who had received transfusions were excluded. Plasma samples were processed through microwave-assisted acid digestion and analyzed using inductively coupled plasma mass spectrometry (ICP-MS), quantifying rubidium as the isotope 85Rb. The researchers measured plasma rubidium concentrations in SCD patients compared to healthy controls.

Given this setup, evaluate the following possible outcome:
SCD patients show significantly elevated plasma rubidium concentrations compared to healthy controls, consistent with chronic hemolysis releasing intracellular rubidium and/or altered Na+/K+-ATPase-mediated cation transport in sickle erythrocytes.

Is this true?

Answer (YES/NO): NO